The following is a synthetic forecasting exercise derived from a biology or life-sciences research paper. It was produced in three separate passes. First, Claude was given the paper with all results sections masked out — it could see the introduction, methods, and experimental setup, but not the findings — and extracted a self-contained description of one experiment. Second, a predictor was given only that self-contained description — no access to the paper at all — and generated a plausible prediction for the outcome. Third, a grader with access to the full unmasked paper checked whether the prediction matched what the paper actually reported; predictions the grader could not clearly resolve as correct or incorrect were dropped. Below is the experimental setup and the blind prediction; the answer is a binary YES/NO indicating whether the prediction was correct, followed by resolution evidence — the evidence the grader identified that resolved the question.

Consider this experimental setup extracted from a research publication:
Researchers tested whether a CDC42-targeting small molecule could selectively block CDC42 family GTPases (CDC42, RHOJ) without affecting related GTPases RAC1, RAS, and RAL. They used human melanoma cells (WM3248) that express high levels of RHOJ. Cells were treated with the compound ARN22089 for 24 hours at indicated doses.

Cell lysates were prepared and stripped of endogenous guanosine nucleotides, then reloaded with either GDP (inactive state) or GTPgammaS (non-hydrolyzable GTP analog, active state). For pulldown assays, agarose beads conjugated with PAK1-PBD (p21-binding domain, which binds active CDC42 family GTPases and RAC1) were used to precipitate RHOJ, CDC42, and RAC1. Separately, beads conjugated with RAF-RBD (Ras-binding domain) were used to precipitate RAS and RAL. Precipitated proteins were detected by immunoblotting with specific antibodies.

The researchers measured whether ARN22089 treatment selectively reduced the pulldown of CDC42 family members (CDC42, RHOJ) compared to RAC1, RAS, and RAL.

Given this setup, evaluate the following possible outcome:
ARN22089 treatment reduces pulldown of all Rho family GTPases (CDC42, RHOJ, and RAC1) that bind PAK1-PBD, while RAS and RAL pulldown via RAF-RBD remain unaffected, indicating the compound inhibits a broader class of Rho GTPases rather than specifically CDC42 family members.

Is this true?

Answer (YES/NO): NO